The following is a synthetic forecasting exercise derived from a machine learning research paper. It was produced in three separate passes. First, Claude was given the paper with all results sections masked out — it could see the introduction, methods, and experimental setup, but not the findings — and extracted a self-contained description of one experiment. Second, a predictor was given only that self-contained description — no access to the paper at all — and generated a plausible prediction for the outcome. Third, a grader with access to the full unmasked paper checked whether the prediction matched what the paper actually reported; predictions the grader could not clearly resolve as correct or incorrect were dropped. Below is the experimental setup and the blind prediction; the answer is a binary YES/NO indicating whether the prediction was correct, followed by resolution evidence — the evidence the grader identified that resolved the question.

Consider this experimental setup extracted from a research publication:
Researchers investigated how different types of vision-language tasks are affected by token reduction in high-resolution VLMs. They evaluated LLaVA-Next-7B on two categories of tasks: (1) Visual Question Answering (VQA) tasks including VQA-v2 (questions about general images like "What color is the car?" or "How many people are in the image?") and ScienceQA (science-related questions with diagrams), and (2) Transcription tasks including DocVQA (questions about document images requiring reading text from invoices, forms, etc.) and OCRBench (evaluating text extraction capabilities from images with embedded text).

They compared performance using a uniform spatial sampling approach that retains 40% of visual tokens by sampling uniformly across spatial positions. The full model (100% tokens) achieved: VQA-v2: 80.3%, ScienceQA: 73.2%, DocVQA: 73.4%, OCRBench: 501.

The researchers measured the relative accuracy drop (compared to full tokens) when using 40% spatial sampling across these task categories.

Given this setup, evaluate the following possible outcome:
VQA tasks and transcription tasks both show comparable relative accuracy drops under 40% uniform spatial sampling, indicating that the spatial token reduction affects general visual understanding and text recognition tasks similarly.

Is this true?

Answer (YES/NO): NO